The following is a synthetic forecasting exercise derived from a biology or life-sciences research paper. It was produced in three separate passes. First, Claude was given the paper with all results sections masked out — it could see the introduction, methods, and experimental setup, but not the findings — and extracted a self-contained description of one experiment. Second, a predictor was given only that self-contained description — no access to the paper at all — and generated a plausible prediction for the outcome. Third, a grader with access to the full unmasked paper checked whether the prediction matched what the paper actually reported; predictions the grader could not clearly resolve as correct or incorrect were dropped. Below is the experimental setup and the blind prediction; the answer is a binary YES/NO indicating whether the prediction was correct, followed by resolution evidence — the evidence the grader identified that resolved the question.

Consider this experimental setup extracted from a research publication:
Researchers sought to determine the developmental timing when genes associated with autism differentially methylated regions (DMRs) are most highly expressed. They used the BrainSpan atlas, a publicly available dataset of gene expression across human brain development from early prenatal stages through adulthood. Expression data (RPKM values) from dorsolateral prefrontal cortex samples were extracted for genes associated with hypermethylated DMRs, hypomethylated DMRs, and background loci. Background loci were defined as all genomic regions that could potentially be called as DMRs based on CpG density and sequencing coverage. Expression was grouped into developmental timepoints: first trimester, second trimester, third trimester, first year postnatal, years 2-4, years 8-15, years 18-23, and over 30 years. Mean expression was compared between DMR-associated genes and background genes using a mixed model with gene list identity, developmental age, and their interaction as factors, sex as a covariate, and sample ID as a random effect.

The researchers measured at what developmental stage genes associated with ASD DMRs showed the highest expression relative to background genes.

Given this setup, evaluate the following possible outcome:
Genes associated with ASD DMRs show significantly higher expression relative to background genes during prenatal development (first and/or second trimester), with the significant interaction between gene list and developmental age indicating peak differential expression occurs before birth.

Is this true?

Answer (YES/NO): NO